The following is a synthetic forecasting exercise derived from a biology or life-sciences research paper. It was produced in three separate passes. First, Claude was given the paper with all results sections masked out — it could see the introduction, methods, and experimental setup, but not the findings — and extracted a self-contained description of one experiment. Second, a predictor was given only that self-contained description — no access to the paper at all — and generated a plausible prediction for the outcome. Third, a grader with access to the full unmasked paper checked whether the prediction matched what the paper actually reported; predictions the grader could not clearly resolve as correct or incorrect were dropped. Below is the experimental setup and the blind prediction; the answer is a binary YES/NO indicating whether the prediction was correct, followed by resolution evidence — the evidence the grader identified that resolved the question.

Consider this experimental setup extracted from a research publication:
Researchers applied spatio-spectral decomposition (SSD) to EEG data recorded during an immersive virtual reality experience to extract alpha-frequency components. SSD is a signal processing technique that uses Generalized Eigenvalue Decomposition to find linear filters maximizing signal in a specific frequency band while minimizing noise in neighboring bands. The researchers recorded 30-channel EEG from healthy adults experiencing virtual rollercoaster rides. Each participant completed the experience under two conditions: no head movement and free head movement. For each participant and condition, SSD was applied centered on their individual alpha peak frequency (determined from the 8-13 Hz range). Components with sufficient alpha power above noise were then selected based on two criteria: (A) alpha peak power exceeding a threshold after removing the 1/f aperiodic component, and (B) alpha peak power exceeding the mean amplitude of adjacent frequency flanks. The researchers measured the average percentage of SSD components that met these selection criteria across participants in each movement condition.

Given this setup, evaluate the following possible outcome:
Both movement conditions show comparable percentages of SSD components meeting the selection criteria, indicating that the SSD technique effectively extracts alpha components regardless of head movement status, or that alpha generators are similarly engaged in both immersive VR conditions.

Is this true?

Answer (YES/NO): YES